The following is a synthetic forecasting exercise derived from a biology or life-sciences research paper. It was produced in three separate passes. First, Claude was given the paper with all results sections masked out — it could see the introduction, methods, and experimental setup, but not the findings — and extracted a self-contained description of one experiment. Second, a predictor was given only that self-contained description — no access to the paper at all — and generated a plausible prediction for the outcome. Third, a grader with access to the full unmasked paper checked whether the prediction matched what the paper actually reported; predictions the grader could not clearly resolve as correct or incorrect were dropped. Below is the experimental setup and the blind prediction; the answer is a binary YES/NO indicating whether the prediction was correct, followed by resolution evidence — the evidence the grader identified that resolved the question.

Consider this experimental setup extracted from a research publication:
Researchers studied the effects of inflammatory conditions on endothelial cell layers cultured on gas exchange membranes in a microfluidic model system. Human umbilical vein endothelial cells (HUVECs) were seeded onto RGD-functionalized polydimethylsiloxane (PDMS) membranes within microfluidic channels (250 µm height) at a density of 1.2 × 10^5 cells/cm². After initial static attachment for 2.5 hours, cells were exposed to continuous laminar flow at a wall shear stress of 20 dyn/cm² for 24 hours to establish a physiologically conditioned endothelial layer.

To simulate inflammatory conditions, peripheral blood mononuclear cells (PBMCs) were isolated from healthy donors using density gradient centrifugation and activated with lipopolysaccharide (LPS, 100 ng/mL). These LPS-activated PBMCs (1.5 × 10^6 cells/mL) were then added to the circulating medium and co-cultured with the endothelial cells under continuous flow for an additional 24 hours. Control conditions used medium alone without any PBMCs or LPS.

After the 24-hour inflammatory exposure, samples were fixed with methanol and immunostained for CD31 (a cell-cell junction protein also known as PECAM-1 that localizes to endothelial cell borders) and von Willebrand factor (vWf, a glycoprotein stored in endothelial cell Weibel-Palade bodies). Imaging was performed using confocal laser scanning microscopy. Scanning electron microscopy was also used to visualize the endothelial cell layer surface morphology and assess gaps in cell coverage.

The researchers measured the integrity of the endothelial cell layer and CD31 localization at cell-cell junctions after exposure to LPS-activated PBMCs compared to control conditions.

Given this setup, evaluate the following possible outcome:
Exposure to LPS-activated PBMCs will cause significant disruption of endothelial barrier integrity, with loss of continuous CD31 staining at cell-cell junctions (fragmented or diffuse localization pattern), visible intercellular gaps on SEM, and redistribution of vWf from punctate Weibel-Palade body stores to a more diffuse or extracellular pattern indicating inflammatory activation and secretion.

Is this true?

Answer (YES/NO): NO